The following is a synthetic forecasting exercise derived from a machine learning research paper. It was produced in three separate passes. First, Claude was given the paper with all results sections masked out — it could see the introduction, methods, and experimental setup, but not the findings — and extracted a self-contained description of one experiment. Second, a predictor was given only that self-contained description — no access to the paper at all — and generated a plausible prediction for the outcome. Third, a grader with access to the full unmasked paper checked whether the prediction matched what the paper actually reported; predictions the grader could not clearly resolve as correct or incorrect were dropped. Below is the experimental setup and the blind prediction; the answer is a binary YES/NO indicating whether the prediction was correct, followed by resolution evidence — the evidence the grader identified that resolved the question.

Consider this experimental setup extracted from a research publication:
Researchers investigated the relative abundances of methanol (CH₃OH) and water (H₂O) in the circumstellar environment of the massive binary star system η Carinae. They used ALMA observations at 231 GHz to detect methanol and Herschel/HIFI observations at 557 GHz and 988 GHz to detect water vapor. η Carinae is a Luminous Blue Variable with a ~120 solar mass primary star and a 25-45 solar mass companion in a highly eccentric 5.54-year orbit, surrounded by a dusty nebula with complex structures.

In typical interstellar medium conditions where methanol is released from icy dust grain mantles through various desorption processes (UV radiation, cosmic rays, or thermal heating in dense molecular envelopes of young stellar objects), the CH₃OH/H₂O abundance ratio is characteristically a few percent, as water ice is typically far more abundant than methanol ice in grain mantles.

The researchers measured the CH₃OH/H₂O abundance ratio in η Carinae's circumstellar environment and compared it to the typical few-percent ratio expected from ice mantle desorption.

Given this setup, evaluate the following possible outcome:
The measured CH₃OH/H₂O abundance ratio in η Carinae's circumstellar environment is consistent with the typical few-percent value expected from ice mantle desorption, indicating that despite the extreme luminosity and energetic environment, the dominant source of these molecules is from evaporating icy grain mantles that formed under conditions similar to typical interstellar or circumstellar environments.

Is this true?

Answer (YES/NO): NO